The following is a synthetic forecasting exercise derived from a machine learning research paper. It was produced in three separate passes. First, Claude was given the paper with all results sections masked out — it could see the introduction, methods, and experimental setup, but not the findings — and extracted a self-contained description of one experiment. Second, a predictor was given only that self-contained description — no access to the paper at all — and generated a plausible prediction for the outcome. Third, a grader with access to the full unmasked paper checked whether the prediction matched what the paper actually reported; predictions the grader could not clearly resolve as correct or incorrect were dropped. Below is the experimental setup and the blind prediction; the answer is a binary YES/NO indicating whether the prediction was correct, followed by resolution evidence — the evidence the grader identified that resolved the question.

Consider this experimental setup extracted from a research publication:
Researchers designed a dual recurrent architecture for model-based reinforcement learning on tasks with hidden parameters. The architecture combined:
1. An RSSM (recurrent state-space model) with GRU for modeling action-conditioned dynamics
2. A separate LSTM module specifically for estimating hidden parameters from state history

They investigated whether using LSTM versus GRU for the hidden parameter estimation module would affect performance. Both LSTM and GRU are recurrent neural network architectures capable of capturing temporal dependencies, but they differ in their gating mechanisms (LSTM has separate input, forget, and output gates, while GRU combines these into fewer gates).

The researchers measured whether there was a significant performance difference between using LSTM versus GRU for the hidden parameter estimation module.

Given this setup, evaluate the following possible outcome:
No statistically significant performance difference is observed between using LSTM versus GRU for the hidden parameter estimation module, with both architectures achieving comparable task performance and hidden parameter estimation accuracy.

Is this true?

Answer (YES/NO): YES